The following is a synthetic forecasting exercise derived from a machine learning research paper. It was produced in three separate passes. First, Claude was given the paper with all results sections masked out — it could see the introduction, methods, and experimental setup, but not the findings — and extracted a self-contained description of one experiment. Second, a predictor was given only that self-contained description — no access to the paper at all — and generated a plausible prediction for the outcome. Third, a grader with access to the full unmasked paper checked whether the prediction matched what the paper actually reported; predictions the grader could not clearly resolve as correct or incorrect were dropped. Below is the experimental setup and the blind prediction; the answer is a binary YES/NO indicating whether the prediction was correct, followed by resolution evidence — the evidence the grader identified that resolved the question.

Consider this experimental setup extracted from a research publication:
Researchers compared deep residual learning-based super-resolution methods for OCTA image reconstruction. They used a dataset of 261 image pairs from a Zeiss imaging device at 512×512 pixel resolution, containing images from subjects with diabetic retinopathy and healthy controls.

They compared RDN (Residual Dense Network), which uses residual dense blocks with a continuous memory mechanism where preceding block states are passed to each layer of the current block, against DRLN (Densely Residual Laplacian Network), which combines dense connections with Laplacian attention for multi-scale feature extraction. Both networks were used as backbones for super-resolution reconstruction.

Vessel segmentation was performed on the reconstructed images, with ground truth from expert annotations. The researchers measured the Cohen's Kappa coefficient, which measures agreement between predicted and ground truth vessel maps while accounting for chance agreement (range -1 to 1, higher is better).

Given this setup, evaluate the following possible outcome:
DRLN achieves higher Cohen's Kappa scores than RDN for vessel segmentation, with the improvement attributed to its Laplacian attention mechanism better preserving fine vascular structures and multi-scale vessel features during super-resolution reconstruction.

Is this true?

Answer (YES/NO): NO